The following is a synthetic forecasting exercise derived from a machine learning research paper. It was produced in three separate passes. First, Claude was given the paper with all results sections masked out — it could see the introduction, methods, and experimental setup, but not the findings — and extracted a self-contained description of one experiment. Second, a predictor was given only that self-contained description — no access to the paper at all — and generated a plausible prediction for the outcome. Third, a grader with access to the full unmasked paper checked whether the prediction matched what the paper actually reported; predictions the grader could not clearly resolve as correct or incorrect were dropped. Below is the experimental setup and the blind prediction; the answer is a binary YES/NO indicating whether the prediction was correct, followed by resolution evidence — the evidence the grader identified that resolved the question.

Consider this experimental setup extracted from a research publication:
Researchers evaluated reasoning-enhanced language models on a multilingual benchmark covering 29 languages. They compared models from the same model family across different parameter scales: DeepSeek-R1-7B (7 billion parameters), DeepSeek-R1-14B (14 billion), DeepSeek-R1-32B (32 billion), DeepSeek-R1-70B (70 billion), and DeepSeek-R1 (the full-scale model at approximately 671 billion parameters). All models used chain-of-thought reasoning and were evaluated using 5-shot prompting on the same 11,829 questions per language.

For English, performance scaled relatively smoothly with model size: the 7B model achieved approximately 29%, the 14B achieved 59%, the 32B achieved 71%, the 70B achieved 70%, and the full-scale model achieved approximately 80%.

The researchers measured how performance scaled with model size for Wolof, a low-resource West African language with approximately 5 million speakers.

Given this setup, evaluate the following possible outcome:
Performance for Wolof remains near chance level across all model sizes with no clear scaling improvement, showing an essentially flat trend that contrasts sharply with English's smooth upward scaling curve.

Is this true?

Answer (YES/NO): NO